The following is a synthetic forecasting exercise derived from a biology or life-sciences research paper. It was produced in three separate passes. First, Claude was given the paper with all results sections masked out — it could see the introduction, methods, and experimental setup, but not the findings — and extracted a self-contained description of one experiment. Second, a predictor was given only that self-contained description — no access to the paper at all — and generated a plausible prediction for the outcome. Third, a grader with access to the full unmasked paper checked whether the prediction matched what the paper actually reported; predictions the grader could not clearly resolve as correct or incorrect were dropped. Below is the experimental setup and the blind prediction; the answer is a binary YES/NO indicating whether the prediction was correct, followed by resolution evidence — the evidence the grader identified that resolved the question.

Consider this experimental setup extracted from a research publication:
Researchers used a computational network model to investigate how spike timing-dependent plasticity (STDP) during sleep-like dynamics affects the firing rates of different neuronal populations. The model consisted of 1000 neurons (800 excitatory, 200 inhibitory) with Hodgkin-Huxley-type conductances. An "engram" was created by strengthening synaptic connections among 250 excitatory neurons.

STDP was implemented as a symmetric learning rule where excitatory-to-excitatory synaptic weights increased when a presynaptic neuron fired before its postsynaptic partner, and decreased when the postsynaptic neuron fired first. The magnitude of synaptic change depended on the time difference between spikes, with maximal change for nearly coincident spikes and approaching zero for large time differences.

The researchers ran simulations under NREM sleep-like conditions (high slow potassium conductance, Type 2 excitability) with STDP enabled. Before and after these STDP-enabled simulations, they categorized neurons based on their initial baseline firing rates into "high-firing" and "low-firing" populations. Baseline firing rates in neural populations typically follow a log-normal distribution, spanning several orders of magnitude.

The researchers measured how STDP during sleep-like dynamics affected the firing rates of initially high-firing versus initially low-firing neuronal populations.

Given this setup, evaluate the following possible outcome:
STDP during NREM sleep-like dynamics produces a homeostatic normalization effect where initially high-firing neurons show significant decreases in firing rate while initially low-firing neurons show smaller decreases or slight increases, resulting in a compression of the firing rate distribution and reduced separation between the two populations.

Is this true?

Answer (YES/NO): NO